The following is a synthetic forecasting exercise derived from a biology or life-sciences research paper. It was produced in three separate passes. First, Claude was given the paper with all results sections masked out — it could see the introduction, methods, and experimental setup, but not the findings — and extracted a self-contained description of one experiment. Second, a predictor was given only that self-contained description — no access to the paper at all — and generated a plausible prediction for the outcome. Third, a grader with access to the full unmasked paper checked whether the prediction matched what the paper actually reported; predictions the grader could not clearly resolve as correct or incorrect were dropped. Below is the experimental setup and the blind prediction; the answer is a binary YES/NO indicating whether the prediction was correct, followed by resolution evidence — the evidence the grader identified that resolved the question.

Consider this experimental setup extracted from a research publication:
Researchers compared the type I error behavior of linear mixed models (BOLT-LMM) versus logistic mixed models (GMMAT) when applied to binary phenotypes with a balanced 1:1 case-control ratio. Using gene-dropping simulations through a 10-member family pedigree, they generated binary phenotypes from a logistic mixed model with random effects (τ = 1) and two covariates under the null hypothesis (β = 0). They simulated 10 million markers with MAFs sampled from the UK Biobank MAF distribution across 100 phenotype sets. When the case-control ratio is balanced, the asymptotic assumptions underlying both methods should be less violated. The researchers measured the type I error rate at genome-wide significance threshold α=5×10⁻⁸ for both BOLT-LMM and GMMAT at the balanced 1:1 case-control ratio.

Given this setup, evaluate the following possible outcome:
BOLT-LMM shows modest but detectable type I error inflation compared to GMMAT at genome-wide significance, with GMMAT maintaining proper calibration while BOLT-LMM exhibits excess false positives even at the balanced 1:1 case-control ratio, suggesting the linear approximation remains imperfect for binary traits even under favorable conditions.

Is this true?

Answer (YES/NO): NO